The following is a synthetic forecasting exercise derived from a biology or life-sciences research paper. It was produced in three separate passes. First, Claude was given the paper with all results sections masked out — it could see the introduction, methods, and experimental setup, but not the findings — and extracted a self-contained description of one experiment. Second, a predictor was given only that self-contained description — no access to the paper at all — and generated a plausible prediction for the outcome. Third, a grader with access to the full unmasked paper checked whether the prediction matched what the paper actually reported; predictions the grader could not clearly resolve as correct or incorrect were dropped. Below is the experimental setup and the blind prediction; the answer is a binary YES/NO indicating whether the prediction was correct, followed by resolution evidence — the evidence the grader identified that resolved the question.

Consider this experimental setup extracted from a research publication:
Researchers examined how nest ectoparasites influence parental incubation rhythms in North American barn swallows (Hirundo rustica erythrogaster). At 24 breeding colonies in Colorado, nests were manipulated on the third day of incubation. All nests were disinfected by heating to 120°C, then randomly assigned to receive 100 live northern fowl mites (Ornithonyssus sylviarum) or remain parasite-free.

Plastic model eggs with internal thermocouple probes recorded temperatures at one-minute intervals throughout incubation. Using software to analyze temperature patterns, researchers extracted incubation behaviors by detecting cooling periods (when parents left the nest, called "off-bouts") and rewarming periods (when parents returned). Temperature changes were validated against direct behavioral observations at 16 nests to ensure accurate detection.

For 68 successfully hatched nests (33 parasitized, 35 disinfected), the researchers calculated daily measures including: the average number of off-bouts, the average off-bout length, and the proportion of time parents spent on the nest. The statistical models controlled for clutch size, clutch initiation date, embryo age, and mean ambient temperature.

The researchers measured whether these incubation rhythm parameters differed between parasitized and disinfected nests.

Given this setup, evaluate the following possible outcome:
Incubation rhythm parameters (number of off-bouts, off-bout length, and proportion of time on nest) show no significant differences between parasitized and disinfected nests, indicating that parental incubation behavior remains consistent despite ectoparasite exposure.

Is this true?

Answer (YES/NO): YES